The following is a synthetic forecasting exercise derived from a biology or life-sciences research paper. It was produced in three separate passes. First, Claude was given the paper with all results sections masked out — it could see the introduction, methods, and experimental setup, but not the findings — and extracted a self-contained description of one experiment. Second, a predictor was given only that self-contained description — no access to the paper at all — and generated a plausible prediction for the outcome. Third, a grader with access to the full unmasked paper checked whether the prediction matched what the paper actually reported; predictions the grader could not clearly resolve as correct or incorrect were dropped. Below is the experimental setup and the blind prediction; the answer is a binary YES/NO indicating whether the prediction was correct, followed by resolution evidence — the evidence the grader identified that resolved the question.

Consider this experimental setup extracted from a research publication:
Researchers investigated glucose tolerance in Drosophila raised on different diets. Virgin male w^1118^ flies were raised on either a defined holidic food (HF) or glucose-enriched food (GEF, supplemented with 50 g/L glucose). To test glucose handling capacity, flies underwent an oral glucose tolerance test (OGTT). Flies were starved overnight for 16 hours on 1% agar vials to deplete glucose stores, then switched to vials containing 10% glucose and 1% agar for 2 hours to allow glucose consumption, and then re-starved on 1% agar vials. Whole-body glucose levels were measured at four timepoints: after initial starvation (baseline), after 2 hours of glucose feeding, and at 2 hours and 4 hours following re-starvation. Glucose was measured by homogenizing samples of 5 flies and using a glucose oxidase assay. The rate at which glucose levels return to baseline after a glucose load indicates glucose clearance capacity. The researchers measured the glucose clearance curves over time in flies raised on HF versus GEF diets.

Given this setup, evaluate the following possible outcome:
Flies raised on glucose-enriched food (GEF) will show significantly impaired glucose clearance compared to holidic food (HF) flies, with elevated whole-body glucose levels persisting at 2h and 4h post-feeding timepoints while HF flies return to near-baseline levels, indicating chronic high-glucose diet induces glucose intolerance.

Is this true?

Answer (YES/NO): NO